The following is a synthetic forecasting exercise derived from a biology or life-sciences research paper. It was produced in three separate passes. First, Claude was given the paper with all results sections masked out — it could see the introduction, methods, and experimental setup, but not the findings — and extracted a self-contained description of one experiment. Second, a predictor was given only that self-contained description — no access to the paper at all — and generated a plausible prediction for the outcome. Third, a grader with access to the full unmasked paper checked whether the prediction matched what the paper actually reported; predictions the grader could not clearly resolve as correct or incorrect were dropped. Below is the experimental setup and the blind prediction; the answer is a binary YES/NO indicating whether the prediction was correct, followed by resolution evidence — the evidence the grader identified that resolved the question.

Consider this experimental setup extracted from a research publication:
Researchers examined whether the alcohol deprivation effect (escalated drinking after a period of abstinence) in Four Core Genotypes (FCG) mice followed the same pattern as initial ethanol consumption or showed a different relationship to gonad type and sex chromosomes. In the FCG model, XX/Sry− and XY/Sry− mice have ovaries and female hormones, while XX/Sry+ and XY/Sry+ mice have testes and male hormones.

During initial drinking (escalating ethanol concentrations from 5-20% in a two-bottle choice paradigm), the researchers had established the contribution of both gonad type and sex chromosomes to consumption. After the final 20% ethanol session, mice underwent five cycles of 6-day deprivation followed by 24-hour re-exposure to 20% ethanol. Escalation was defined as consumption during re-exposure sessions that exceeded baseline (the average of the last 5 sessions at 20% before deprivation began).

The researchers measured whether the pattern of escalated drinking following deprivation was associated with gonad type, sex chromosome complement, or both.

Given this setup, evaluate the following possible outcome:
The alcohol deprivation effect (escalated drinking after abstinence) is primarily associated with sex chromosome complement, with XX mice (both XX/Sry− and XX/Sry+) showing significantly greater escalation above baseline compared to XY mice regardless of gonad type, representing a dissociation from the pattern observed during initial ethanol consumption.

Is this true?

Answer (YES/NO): YES